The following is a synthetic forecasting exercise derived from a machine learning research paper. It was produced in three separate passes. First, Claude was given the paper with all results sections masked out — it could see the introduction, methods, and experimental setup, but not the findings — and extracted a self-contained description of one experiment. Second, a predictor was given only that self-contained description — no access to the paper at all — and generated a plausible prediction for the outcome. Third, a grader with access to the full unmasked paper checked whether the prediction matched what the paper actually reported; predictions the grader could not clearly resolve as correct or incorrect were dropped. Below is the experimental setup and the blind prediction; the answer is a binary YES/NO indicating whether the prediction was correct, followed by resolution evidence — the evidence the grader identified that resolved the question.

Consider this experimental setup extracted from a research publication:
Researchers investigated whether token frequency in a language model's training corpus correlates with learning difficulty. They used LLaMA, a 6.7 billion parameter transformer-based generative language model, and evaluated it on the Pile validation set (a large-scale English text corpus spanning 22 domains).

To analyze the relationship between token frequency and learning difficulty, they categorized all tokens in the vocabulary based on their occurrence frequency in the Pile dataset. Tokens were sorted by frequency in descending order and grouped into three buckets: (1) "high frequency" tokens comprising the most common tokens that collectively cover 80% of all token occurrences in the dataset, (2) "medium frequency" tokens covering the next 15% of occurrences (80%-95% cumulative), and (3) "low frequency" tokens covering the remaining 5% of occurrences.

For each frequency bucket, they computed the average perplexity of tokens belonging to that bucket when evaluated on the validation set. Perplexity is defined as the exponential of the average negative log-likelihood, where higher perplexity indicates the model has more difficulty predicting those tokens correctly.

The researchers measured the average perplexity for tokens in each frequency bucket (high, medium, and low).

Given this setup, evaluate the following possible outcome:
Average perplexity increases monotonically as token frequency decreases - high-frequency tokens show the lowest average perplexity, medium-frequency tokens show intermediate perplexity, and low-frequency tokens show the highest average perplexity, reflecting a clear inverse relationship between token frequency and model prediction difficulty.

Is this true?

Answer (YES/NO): YES